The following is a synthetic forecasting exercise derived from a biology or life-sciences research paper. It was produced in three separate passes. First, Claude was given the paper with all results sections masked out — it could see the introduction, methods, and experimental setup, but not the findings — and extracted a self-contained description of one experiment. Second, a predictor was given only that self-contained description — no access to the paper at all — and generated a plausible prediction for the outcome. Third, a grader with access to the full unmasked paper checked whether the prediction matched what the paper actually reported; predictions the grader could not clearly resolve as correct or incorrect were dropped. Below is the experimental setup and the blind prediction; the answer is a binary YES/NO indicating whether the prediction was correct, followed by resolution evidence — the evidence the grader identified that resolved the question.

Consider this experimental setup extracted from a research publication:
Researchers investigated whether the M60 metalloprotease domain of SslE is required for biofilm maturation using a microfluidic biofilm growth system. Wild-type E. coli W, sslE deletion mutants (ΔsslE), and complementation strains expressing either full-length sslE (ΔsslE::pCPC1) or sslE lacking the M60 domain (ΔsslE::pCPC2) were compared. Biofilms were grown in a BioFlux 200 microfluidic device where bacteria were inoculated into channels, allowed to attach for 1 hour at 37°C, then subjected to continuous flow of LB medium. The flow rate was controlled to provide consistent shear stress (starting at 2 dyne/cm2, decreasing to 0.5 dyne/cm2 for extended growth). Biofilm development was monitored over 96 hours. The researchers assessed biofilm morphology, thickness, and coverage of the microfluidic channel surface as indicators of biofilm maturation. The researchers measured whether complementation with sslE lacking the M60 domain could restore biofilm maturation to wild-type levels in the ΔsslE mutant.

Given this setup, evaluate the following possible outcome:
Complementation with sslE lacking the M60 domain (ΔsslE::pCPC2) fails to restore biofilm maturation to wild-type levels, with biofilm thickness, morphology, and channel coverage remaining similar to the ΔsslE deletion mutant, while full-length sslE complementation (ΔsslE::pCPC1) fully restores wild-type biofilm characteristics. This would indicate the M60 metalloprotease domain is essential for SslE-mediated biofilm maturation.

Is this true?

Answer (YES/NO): NO